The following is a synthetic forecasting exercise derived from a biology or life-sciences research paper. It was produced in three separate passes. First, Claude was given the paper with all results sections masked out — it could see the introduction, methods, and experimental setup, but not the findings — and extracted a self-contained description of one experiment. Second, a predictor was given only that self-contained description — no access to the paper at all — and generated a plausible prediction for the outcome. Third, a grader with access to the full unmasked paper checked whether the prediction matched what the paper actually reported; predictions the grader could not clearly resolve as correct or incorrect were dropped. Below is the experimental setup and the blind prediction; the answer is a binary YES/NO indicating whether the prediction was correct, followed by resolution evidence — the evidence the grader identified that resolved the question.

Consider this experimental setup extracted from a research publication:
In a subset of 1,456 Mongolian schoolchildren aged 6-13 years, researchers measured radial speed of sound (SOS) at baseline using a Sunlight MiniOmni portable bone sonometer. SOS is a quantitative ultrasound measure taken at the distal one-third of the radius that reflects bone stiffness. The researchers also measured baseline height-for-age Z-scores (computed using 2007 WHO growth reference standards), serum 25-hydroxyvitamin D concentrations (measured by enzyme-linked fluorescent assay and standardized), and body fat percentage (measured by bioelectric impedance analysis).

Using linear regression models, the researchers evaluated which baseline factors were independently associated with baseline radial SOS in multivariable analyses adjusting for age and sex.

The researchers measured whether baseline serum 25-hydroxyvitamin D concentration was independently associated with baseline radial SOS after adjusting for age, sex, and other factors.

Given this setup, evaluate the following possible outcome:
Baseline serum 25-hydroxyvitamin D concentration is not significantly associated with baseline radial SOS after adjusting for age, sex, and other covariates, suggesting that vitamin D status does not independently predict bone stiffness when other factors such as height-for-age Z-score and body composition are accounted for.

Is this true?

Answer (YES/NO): NO